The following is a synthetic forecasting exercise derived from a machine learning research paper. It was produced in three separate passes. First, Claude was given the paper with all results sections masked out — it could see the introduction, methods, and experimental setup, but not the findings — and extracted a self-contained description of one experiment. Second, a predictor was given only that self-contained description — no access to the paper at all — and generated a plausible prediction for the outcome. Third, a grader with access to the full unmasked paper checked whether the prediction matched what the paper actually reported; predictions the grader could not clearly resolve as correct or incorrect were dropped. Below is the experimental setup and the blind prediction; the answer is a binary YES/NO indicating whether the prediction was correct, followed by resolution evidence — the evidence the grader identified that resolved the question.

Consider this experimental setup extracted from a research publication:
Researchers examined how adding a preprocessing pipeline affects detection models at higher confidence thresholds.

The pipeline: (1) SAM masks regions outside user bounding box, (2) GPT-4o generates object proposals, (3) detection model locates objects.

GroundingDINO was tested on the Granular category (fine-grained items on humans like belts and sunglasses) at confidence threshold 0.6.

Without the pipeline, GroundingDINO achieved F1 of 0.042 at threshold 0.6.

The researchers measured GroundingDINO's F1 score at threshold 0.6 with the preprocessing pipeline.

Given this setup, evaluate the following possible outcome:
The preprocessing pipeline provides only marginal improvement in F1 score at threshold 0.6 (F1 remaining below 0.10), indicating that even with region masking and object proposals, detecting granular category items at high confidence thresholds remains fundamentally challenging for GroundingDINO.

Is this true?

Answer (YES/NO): NO